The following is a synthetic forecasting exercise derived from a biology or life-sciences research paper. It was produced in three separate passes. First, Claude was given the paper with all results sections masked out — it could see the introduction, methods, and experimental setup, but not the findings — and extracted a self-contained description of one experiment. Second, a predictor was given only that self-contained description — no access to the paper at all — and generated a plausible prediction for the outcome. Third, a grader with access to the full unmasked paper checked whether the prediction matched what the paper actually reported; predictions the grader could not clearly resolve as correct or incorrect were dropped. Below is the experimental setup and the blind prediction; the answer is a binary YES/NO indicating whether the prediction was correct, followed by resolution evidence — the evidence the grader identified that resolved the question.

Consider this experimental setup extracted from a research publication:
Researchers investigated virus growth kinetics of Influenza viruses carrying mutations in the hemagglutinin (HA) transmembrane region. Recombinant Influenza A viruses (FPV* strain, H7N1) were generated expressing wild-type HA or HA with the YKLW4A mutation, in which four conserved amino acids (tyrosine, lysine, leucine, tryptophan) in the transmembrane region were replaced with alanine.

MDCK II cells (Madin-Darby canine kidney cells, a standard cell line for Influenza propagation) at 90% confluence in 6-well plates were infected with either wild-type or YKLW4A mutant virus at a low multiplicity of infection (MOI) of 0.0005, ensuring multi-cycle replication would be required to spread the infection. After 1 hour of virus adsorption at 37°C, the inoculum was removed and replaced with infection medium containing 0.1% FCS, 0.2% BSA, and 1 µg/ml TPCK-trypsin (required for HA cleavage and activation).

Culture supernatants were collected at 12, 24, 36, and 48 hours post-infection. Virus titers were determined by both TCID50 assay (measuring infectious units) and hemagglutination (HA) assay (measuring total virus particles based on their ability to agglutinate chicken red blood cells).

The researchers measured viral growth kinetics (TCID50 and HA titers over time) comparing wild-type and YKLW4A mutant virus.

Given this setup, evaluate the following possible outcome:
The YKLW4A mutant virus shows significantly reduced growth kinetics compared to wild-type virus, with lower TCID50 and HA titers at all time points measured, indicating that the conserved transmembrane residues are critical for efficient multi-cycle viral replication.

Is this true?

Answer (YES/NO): NO